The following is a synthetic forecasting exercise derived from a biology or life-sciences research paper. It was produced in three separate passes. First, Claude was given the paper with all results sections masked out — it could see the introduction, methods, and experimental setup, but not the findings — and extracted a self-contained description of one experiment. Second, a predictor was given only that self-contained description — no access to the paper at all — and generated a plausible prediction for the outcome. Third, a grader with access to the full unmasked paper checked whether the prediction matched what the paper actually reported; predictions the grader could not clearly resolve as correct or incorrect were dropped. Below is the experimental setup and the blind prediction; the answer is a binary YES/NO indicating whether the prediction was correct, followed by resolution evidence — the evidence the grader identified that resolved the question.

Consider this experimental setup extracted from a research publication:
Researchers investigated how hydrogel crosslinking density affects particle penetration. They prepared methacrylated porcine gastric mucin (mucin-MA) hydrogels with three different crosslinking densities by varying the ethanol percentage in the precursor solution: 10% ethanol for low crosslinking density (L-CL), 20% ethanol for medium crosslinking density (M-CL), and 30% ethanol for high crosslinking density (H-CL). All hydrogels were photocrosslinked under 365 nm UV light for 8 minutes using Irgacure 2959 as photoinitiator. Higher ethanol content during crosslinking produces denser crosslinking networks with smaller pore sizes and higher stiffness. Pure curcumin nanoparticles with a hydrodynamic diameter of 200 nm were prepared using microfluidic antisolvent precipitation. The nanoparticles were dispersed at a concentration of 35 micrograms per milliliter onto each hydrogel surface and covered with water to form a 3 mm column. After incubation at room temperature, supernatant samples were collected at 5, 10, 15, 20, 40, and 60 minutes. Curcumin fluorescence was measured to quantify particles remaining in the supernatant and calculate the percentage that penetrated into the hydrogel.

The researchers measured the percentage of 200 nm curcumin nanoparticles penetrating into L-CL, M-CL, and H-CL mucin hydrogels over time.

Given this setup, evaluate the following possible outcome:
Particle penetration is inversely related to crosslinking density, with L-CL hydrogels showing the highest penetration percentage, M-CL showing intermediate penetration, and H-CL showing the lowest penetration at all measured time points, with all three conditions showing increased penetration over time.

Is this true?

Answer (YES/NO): YES